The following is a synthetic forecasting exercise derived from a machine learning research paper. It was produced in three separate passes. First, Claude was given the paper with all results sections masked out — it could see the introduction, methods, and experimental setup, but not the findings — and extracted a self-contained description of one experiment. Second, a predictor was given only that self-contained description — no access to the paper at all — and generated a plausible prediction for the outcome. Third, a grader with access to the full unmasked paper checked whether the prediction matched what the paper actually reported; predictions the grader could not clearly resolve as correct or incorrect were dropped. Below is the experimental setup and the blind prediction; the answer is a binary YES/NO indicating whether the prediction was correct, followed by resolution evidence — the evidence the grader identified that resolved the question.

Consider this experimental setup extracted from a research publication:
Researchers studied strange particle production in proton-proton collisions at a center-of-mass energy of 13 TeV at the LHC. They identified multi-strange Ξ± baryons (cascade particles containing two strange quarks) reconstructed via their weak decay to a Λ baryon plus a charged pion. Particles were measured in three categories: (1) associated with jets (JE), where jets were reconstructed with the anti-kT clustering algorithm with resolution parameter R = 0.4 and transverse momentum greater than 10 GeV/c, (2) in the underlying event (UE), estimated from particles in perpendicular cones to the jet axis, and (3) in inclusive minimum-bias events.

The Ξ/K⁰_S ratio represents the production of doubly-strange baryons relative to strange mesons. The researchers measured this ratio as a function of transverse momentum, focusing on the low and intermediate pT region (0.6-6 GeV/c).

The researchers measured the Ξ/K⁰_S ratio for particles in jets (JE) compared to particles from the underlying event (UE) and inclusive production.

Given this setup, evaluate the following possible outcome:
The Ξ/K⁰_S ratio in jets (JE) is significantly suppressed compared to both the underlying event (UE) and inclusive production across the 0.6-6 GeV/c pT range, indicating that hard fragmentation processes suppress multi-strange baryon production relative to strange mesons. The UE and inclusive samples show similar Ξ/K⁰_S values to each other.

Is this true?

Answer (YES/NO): YES